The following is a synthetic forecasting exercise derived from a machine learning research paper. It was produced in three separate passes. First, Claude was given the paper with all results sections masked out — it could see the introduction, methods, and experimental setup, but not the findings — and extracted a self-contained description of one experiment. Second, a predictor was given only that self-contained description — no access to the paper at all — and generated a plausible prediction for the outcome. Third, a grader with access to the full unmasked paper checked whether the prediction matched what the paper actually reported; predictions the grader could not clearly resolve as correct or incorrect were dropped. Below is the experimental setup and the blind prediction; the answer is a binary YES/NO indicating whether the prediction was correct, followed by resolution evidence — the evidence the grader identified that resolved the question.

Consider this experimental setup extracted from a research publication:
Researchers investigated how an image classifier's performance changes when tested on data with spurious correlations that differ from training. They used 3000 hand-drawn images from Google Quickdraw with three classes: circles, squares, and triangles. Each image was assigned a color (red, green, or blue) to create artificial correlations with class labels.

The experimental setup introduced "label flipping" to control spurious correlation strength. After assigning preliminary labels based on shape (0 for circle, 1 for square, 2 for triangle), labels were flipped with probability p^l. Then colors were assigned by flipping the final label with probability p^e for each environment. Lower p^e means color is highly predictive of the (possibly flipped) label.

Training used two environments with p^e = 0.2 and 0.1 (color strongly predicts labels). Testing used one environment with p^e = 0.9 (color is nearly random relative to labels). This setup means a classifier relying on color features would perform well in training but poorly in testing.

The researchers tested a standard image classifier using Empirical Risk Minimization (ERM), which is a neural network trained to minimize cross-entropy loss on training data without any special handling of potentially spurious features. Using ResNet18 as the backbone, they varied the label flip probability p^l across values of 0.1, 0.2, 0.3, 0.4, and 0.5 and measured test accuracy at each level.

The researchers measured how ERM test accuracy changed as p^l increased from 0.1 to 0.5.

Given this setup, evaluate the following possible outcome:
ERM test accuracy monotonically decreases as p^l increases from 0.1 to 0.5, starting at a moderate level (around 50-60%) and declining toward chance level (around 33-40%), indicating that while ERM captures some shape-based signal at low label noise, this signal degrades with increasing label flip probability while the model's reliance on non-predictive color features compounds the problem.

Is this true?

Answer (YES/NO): NO